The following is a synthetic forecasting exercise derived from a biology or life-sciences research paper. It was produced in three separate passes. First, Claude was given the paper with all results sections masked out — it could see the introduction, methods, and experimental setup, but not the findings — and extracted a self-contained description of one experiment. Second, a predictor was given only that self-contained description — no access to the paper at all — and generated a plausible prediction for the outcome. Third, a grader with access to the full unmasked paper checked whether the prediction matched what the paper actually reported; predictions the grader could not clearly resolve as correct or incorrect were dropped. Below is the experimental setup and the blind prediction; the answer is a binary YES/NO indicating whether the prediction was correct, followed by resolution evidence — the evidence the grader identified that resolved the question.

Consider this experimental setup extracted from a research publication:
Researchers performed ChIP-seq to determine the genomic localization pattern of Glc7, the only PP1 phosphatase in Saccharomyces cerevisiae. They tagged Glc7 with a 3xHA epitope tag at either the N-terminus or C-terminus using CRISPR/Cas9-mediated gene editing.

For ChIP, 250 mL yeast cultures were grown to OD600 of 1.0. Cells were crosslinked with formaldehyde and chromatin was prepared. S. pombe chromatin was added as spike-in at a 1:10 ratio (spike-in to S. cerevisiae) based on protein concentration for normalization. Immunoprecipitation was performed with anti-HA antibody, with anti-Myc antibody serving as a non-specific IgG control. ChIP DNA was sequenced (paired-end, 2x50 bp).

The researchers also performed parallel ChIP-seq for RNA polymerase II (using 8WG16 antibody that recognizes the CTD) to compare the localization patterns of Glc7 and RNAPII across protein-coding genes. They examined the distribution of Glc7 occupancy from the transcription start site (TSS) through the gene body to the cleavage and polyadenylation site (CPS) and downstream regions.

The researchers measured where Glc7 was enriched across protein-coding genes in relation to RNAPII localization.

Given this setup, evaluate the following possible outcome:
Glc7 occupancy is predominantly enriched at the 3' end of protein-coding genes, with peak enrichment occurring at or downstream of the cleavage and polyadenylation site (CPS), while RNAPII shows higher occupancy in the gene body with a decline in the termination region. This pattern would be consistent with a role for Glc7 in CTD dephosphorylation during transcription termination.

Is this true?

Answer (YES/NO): YES